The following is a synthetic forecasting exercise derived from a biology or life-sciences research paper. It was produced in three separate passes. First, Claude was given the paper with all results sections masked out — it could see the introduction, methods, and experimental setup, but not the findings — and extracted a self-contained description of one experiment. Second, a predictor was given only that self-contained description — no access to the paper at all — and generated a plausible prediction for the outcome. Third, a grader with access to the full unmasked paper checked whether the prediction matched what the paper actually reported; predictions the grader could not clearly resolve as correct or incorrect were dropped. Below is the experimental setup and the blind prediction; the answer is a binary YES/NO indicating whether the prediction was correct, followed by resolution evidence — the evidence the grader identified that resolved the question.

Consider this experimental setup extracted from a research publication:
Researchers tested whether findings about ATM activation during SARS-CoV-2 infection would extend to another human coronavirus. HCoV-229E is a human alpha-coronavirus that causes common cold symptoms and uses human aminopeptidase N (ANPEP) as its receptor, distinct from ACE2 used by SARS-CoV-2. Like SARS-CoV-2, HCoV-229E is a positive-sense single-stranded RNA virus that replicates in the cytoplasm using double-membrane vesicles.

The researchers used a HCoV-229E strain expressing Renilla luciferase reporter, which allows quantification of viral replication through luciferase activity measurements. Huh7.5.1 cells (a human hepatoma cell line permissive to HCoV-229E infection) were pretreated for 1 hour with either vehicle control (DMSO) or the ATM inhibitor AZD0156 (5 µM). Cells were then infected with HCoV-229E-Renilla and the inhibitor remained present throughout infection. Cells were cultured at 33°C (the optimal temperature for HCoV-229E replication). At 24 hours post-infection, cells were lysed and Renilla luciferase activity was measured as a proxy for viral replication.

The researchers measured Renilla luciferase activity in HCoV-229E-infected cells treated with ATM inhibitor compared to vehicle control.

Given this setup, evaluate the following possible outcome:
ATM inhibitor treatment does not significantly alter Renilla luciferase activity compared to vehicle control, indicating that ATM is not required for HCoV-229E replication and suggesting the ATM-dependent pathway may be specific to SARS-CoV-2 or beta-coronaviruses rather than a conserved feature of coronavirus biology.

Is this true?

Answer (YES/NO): NO